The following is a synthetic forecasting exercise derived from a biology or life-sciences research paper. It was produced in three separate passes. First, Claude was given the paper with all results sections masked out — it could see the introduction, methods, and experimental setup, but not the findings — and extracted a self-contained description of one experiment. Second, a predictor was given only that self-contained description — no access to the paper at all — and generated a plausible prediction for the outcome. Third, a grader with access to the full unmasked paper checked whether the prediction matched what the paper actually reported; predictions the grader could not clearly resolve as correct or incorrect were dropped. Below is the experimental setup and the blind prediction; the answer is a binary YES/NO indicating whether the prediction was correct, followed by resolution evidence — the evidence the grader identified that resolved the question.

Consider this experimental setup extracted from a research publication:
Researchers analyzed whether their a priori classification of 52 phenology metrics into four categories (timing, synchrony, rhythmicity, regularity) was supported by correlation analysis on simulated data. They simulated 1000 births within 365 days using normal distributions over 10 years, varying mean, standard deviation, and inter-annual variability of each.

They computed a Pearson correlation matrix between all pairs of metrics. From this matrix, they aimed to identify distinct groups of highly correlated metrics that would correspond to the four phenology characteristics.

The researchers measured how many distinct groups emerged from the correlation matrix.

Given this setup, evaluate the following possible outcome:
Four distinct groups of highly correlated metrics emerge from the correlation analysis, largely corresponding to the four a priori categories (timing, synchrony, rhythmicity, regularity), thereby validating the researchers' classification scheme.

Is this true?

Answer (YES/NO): NO